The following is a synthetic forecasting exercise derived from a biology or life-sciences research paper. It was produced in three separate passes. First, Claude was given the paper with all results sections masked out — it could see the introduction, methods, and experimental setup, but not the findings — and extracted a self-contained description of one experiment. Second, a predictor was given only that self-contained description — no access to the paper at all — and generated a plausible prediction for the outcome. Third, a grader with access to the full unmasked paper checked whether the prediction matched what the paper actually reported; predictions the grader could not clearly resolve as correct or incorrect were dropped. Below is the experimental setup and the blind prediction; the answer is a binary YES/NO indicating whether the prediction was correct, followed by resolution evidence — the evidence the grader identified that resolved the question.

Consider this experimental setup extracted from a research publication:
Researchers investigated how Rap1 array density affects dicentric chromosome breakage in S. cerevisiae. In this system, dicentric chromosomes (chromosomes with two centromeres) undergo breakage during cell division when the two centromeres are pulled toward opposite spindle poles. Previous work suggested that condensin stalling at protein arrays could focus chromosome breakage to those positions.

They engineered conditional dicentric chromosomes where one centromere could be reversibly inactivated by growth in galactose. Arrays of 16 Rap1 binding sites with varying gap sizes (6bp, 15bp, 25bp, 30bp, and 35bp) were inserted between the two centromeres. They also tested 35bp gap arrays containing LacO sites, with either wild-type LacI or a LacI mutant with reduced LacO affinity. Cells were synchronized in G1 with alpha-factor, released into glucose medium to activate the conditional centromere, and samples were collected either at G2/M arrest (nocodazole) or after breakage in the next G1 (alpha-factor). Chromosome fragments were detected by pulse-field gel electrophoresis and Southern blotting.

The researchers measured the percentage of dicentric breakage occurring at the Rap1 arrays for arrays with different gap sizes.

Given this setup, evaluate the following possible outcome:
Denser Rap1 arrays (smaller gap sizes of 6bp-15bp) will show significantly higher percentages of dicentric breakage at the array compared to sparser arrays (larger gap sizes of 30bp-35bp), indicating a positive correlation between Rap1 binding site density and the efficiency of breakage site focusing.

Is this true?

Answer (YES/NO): YES